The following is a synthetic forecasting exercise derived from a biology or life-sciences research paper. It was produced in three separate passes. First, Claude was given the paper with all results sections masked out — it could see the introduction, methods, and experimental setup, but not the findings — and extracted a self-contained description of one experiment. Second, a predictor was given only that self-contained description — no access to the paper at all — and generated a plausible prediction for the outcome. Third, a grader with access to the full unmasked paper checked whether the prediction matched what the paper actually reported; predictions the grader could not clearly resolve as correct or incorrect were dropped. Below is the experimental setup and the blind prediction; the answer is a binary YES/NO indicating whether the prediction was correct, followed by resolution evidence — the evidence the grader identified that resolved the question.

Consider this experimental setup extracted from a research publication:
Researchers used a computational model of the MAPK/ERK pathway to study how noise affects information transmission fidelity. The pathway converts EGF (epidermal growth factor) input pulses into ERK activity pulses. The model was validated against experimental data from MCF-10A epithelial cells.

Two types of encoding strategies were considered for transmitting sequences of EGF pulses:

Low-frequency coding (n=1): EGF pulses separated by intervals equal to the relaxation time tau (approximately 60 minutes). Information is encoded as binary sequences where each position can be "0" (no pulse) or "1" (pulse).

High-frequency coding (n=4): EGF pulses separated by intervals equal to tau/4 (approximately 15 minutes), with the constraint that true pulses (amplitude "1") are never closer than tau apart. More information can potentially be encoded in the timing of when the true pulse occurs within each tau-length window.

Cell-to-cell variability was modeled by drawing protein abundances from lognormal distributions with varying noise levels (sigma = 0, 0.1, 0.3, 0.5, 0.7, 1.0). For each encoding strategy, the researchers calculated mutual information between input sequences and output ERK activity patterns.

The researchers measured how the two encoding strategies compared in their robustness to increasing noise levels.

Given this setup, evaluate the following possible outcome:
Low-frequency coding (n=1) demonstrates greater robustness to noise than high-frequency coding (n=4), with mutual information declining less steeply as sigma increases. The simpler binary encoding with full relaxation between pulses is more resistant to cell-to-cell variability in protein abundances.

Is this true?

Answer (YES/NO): NO